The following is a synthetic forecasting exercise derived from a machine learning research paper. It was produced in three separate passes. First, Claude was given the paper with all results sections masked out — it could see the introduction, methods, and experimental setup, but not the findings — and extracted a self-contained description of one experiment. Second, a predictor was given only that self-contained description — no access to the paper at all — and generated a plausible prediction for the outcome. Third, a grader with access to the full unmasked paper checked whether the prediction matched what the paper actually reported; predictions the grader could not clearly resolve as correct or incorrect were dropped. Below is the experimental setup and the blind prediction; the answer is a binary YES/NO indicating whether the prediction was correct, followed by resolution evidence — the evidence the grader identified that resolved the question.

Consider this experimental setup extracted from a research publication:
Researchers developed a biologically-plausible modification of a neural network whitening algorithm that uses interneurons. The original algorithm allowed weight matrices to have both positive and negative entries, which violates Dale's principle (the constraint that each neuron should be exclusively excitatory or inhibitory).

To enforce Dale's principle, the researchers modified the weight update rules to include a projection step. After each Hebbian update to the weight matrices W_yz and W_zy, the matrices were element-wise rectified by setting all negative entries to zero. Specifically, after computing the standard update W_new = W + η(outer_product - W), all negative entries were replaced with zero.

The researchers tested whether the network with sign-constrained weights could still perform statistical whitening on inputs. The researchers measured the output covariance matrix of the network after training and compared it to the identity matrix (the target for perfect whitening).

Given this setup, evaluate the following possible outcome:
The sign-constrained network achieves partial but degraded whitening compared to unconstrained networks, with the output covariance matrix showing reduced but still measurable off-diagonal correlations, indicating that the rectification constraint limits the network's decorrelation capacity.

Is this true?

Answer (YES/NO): NO